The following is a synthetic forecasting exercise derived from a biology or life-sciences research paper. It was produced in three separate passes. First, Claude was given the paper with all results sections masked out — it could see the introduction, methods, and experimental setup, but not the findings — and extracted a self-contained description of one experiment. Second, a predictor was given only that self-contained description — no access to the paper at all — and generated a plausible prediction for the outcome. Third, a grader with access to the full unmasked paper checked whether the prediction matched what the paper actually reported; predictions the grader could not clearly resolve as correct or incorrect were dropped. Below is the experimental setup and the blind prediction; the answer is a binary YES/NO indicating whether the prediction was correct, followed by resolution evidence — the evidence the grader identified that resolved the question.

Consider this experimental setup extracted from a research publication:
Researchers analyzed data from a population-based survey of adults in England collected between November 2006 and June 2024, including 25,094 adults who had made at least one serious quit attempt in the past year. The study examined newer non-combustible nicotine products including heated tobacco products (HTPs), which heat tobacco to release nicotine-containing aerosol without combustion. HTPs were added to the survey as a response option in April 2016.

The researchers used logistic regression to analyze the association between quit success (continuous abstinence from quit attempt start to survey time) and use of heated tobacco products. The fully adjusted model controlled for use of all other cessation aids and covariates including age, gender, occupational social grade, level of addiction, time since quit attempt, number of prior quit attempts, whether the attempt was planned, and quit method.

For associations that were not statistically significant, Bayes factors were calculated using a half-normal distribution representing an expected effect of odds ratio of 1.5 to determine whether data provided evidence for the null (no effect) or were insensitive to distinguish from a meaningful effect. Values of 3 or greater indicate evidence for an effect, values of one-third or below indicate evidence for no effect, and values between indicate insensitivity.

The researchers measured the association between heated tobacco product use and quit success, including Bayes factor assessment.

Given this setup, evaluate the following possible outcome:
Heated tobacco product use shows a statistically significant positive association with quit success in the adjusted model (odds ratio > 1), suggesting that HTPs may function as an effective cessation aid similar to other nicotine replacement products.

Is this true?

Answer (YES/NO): YES